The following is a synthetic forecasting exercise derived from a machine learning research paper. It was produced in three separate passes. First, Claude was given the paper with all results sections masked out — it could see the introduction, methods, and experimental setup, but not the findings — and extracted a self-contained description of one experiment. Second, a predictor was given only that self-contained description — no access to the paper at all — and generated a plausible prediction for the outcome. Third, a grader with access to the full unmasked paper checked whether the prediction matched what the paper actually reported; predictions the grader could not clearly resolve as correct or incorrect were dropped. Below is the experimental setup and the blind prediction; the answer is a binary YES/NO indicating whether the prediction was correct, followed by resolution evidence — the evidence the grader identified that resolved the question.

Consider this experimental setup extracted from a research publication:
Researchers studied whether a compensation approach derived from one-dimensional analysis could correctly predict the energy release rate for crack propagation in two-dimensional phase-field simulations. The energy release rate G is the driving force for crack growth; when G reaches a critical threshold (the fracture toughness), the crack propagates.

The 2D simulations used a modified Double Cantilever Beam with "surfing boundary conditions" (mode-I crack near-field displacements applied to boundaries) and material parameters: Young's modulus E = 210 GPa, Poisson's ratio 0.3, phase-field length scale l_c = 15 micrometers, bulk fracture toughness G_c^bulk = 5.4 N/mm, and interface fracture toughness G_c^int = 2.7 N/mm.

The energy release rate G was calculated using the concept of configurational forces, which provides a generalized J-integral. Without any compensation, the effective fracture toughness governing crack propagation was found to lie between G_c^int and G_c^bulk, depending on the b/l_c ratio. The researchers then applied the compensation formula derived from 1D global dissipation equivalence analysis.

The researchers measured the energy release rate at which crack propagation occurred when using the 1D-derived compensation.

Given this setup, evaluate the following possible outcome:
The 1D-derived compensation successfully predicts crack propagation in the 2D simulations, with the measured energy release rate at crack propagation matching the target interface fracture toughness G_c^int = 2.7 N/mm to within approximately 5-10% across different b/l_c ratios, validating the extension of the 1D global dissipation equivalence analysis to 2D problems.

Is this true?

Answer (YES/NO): NO